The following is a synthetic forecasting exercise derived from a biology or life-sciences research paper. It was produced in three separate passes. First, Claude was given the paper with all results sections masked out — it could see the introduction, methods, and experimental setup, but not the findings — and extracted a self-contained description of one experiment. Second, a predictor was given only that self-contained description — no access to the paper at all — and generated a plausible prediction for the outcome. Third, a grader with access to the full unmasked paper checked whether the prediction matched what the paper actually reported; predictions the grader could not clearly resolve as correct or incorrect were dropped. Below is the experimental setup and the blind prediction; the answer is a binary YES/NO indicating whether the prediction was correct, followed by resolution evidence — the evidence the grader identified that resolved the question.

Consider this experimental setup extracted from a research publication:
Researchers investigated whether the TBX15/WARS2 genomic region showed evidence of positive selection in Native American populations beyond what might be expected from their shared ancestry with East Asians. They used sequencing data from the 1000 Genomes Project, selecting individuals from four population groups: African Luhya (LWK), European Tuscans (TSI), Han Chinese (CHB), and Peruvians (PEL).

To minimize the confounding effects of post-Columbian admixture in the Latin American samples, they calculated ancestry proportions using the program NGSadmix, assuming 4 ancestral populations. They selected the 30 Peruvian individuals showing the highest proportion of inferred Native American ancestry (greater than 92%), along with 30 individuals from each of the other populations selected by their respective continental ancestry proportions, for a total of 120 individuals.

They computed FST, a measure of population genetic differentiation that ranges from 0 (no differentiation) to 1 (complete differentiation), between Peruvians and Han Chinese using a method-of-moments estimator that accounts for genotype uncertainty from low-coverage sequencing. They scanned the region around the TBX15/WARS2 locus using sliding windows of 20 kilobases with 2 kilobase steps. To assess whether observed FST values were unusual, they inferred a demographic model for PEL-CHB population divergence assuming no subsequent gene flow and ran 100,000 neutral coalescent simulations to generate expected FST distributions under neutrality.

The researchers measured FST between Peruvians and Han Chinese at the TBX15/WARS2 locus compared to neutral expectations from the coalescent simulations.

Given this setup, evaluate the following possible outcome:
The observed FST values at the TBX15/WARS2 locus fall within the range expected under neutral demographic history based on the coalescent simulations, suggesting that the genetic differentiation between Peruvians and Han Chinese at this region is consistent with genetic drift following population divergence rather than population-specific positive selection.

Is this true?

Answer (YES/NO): NO